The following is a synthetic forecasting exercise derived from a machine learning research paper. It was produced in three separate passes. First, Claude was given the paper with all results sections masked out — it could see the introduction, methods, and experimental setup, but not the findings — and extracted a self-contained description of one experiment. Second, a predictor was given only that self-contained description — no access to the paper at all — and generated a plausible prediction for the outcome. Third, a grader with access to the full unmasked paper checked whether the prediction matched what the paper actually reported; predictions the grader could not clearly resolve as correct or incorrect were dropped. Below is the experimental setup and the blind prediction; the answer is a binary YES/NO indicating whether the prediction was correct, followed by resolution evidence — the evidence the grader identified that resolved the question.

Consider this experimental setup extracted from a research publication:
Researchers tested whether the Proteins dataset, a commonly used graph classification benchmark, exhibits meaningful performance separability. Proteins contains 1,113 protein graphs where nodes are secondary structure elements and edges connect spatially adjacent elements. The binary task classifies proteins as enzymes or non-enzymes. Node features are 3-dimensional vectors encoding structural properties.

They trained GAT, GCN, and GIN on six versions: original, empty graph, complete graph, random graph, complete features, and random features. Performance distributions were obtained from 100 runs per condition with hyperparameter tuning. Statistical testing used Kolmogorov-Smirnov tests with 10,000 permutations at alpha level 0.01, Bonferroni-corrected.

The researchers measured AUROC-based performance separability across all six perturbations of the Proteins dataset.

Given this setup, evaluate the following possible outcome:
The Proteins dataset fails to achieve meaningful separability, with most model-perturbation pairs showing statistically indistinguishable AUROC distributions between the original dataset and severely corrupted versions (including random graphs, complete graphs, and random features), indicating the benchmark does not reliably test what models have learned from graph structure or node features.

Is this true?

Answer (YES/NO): YES